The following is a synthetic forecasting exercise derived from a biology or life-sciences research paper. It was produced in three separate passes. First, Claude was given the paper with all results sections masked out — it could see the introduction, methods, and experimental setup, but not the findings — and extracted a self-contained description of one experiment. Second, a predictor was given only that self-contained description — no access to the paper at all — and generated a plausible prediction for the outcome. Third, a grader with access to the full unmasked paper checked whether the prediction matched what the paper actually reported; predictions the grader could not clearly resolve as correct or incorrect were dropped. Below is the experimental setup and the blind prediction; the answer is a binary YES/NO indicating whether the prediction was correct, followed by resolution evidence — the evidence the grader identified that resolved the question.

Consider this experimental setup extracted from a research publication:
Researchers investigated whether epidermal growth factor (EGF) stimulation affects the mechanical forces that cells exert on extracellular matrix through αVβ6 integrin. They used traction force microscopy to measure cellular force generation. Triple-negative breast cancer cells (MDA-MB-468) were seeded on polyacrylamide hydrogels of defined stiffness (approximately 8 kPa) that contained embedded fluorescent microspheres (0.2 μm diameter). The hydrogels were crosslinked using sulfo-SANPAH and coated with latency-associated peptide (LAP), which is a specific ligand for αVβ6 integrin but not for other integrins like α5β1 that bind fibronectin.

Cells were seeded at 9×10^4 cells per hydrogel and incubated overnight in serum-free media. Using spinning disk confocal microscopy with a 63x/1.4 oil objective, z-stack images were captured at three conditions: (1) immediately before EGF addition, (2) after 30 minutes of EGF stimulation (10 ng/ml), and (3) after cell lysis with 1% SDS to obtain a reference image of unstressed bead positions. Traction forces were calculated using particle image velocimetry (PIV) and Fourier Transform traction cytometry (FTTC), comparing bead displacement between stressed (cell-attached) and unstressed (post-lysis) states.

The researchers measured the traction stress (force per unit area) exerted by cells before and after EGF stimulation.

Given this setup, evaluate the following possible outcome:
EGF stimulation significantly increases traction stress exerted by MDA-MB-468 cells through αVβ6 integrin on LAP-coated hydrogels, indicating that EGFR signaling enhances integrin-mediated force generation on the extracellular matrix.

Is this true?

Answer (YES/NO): NO